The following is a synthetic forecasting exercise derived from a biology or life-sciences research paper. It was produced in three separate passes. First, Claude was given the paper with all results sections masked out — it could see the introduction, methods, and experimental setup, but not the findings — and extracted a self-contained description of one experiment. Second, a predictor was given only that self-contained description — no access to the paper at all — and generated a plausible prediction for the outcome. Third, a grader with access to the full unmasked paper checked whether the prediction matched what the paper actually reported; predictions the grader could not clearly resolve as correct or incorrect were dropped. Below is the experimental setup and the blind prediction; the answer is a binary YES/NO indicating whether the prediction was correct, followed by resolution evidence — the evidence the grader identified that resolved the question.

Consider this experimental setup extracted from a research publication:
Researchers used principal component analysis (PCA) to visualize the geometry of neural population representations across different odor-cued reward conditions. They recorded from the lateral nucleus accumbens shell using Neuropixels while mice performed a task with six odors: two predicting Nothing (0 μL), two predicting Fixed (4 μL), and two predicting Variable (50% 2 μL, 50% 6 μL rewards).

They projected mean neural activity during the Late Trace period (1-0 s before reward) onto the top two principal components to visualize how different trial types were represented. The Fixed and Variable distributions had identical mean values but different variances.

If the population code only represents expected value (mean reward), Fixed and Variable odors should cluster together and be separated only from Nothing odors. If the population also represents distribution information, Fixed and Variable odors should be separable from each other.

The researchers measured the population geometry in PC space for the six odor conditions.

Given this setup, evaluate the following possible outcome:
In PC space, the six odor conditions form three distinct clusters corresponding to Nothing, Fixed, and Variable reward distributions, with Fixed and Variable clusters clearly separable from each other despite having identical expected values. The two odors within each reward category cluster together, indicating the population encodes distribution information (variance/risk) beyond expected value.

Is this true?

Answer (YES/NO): YES